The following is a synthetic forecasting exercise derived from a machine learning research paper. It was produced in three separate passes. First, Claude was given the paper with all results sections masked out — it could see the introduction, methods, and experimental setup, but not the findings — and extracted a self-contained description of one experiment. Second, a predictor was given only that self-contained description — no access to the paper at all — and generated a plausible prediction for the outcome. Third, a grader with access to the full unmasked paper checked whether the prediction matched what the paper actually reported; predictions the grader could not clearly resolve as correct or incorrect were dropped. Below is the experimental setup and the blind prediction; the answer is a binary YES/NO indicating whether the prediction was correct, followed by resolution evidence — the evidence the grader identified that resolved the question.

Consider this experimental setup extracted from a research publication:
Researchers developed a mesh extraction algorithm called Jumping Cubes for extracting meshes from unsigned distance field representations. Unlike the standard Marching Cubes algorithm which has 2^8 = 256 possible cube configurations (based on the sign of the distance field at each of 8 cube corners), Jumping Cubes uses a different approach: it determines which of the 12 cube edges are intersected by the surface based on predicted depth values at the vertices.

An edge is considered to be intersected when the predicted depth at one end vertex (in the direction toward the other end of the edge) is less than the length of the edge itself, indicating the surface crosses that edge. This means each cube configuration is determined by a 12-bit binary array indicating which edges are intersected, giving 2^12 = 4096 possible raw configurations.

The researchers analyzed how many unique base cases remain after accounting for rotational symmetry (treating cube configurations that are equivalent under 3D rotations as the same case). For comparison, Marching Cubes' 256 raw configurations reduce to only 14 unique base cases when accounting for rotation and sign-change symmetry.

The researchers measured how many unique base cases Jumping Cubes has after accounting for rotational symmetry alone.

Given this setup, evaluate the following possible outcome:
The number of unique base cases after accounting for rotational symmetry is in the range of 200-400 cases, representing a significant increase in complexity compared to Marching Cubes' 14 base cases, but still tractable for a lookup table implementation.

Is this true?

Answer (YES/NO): YES